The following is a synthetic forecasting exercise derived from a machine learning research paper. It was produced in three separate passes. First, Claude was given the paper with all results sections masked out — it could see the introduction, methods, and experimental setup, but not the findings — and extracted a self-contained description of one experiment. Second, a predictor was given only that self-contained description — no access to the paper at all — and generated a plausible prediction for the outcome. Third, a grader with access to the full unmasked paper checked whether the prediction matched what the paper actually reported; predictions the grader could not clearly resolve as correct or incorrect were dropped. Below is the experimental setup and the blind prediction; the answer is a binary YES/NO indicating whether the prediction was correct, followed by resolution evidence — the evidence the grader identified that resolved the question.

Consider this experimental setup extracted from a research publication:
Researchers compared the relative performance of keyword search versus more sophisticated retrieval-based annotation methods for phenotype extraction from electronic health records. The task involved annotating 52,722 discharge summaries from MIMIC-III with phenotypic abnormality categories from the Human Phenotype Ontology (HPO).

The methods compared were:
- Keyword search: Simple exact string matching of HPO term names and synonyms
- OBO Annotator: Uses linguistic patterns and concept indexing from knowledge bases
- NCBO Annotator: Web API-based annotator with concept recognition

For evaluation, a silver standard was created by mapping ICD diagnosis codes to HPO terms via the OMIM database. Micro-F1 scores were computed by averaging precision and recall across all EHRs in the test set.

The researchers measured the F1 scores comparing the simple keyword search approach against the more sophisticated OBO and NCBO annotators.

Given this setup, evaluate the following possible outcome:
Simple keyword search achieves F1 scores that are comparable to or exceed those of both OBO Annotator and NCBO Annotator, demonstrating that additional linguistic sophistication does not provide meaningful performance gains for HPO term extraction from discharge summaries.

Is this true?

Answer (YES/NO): NO